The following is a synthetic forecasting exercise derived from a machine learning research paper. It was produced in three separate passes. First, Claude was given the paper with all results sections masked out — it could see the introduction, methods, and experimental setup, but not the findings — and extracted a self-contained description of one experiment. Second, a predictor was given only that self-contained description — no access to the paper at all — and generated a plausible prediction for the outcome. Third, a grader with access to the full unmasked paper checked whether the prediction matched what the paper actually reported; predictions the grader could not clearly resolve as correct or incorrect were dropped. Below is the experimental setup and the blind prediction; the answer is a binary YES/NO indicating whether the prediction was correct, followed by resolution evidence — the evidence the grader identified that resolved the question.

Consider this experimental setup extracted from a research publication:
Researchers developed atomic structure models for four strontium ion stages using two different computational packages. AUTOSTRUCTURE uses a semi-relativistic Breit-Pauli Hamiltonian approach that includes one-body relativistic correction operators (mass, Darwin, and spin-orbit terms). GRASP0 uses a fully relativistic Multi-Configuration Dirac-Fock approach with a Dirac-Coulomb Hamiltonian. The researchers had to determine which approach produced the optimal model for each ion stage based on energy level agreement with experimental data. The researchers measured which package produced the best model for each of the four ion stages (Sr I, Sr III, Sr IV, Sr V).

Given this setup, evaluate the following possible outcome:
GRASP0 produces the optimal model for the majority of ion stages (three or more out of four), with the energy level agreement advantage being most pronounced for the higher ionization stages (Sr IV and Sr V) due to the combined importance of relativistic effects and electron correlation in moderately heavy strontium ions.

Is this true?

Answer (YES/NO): NO